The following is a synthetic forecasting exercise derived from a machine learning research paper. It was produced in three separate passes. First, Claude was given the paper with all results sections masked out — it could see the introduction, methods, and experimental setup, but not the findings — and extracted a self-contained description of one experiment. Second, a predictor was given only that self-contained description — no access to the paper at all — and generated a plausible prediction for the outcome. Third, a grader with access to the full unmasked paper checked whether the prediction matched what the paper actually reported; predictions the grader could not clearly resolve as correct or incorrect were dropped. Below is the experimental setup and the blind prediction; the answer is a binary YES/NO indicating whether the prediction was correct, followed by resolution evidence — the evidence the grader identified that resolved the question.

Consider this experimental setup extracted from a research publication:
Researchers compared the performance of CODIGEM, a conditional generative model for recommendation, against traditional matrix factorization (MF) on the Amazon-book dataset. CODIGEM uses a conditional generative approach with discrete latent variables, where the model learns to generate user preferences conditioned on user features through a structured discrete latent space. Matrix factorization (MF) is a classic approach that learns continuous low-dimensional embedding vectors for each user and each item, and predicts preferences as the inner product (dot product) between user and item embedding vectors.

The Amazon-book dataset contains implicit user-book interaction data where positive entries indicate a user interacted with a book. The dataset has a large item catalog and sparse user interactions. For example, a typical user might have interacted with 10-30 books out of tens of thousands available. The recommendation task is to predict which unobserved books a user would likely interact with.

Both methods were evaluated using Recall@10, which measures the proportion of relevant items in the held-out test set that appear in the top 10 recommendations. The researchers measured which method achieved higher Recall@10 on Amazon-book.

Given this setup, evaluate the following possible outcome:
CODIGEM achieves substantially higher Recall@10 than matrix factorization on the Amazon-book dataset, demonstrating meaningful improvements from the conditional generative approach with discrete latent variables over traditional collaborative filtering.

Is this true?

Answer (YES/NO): NO